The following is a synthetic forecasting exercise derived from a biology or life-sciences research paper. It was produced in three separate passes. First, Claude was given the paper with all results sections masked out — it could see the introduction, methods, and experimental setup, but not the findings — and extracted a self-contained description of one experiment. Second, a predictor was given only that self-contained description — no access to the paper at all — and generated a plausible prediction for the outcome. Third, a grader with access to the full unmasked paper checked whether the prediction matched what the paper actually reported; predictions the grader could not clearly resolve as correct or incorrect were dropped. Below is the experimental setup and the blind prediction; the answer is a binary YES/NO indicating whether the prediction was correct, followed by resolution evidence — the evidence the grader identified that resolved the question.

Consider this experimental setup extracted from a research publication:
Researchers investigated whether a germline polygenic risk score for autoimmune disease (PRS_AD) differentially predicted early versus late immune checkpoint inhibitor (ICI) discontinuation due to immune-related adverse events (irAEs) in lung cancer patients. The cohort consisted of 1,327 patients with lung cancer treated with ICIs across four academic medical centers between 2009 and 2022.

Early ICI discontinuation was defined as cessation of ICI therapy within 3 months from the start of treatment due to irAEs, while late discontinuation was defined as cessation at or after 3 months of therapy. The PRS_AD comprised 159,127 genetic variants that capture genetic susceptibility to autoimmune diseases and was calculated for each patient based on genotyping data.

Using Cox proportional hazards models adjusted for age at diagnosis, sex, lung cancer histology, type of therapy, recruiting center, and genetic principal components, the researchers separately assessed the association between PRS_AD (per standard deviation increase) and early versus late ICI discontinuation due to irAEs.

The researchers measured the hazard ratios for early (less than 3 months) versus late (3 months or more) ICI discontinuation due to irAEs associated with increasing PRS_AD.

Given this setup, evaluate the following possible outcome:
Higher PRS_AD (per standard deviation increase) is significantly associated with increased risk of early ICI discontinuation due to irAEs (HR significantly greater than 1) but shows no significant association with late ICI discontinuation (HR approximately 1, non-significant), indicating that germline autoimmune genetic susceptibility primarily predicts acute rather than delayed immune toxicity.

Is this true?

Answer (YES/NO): YES